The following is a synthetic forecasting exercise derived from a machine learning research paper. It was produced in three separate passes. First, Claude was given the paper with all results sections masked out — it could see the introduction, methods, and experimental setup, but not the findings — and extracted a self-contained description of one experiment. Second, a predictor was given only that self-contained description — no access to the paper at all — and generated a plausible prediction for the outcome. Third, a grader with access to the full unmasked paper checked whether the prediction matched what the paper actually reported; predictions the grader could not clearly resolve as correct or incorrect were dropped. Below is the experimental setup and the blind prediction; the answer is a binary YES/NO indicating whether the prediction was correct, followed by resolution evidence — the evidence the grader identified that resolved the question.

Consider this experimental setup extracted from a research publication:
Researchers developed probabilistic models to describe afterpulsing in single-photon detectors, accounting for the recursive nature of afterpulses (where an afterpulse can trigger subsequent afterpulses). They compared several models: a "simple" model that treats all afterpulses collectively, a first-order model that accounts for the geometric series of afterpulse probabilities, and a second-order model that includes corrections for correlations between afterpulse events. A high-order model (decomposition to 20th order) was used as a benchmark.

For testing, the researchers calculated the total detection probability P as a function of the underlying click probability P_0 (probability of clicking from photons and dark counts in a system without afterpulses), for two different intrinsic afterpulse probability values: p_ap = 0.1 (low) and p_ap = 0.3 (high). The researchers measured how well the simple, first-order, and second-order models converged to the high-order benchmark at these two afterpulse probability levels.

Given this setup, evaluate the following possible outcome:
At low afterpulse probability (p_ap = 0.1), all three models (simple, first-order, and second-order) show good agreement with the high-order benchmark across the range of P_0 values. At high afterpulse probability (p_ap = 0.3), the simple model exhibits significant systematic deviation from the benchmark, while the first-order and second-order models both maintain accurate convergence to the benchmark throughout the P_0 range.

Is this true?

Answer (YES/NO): NO